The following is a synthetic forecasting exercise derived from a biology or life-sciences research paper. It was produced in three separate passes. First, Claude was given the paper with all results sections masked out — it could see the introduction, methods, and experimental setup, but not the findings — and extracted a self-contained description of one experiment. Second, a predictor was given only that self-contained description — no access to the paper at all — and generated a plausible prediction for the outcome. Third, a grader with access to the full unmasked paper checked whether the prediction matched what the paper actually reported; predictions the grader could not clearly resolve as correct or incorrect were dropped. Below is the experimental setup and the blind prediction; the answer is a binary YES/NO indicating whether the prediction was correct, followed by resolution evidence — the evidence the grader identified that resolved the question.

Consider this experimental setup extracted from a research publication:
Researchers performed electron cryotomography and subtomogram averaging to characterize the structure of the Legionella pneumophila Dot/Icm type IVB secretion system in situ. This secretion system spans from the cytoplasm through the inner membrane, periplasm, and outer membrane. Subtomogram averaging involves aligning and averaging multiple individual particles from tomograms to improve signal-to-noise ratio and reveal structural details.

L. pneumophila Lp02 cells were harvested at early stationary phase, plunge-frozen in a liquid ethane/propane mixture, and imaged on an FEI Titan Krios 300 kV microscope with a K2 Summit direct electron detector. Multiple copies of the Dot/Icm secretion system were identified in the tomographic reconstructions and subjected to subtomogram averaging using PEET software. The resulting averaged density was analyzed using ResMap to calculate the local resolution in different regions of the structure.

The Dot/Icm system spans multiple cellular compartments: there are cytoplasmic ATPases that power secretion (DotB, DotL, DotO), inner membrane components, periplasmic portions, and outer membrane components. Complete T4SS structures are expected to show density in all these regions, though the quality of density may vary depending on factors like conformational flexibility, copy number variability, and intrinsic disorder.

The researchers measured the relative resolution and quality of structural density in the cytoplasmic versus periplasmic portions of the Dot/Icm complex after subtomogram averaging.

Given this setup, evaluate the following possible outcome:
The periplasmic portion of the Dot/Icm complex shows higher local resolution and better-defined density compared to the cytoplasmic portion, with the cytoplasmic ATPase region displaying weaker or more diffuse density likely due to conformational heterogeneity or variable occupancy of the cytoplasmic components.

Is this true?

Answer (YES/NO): YES